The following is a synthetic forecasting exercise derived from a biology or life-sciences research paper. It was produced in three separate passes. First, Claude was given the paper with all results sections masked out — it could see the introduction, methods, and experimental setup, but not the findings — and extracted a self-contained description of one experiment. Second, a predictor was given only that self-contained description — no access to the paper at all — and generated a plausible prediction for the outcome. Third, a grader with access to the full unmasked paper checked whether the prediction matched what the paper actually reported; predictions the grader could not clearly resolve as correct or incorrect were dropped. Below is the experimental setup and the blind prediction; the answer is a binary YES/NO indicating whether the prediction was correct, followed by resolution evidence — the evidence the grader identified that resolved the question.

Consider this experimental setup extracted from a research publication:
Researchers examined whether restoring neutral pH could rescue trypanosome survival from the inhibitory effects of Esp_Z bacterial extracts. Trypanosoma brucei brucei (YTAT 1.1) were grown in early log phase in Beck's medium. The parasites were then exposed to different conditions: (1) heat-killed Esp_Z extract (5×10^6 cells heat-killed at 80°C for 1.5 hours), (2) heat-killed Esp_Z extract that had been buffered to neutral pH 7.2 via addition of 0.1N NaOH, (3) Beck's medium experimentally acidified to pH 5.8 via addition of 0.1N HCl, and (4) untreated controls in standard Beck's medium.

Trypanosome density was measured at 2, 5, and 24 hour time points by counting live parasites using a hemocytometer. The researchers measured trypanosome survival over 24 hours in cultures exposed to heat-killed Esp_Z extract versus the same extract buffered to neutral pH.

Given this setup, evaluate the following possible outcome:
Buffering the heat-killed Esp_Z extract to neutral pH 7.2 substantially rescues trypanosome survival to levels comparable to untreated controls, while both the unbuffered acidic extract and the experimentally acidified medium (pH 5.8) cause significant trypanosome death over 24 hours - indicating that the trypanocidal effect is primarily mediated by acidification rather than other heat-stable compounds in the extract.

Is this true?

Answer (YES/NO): YES